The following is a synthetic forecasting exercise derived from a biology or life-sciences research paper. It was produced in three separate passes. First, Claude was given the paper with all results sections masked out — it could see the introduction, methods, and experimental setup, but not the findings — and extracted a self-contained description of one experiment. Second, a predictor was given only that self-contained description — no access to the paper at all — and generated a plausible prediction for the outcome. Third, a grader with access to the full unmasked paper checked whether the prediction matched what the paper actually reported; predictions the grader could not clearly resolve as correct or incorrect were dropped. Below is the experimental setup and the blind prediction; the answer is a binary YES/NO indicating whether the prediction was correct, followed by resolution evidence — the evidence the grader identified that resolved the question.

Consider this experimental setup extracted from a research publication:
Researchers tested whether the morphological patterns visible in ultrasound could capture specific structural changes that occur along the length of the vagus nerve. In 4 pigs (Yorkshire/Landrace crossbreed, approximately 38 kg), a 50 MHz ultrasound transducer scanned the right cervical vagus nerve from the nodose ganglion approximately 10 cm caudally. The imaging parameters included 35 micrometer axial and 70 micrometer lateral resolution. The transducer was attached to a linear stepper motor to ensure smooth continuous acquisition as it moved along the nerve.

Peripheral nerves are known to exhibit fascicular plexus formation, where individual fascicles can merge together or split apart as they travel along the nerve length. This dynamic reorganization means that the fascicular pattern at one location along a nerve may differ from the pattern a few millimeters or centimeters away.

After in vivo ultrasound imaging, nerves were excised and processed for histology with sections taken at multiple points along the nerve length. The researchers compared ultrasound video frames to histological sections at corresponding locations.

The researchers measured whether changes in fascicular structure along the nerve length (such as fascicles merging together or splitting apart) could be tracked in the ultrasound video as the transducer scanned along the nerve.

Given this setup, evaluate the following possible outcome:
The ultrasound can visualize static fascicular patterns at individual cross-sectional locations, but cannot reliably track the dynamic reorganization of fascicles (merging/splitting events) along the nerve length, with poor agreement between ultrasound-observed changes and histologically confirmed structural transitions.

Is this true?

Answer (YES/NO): NO